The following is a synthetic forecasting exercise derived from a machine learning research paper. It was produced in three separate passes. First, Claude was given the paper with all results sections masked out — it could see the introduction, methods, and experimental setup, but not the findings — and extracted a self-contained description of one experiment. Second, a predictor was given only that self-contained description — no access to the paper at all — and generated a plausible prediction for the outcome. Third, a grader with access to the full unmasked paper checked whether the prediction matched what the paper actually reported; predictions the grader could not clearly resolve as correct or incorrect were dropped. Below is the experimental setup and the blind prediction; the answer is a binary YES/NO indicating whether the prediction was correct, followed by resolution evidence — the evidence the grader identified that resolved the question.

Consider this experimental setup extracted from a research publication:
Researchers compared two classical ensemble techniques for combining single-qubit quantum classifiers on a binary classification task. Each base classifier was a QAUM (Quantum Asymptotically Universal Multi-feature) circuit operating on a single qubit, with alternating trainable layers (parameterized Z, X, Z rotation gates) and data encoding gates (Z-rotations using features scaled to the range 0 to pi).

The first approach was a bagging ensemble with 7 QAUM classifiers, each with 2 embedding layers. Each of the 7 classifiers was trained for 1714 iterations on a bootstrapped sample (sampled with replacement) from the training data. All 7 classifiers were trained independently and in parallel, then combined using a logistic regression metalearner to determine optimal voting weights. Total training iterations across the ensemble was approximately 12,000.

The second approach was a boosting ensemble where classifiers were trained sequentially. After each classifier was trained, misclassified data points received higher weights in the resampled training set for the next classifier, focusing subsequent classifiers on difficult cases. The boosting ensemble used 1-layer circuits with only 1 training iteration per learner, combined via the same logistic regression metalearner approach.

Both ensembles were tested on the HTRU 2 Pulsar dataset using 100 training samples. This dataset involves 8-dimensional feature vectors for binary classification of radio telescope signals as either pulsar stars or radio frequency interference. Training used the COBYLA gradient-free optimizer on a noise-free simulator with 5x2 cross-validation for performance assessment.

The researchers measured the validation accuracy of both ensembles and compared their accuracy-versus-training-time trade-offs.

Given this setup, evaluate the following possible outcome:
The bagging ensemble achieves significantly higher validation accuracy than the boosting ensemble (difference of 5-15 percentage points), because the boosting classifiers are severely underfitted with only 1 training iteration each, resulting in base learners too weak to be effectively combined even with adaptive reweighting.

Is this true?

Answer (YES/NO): NO